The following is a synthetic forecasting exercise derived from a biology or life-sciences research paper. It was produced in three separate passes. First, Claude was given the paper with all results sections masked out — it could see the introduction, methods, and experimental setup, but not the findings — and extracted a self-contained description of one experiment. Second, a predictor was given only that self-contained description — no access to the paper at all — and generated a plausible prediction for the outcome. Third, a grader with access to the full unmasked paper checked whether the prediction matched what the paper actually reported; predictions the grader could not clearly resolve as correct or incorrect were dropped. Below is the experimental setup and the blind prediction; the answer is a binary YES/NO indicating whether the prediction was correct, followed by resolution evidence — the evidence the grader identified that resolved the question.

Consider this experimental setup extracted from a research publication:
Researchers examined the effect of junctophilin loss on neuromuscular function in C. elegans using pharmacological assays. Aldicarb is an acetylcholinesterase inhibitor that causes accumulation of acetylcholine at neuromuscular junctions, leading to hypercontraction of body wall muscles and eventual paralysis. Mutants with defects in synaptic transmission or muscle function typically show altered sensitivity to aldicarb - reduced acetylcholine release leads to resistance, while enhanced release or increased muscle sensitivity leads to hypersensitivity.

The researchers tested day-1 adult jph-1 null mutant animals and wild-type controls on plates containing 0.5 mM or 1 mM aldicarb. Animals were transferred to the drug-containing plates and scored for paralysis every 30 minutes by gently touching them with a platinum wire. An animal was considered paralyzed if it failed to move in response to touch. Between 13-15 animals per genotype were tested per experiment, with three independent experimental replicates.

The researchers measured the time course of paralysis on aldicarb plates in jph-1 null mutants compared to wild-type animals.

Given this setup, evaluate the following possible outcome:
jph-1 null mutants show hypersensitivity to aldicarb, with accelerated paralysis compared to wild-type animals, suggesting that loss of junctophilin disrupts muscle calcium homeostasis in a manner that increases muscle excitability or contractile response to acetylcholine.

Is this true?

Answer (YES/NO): NO